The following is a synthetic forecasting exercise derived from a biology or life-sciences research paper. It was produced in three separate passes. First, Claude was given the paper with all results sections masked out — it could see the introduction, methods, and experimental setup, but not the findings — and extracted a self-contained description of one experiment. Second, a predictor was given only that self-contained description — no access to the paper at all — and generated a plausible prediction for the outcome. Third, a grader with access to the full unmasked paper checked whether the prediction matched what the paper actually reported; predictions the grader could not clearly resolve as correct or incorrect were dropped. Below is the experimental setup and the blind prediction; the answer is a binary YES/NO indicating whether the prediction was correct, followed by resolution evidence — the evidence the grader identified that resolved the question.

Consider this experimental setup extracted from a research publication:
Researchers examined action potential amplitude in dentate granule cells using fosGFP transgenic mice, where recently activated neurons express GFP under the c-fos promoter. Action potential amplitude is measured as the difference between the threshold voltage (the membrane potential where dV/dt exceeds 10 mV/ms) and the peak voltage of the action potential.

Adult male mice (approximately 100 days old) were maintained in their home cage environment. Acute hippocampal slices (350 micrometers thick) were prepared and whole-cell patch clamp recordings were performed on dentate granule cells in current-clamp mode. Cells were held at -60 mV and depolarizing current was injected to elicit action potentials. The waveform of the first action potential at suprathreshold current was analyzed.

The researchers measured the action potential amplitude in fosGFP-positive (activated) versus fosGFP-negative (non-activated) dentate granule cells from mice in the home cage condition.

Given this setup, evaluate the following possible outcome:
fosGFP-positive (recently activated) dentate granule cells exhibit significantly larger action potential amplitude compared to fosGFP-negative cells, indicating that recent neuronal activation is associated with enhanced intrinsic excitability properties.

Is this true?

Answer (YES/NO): NO